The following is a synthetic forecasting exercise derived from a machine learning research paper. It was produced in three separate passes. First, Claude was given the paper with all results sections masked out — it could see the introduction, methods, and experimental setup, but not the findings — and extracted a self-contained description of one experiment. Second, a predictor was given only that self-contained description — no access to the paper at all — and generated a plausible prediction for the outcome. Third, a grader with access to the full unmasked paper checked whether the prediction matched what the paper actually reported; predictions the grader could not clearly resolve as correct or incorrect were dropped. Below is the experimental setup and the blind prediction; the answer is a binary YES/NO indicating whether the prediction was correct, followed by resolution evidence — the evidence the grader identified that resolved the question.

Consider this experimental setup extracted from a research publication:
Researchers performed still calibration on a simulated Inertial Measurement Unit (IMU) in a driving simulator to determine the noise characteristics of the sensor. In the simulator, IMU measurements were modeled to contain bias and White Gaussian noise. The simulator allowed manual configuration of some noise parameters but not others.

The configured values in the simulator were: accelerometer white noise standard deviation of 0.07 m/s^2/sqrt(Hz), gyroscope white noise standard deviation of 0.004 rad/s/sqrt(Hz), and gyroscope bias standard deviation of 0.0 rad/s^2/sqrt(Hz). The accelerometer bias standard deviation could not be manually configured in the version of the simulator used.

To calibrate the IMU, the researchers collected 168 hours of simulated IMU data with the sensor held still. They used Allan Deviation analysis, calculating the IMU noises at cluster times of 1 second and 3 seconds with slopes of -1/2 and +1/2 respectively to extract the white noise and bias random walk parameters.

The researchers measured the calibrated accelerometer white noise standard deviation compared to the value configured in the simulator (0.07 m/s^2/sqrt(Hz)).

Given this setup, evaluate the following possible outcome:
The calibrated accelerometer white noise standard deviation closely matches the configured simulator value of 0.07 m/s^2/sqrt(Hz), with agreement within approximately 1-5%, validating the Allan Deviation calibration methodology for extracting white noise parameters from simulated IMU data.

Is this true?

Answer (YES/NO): NO